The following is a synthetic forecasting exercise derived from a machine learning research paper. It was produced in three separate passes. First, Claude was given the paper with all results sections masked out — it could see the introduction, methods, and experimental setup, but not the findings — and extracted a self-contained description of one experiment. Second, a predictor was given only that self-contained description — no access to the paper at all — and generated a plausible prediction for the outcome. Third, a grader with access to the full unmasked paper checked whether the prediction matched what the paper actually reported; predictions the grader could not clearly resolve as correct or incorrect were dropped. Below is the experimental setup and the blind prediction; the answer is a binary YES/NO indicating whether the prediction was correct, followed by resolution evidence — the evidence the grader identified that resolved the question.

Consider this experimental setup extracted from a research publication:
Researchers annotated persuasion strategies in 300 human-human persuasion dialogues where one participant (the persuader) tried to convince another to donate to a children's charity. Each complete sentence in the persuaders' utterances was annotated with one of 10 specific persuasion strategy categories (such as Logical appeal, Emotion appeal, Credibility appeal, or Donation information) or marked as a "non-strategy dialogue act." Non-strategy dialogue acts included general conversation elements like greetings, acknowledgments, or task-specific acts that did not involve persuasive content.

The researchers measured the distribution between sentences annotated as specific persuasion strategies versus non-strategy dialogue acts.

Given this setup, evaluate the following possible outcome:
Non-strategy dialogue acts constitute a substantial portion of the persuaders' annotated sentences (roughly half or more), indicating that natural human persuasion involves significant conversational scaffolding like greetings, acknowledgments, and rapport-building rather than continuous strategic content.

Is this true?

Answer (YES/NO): NO